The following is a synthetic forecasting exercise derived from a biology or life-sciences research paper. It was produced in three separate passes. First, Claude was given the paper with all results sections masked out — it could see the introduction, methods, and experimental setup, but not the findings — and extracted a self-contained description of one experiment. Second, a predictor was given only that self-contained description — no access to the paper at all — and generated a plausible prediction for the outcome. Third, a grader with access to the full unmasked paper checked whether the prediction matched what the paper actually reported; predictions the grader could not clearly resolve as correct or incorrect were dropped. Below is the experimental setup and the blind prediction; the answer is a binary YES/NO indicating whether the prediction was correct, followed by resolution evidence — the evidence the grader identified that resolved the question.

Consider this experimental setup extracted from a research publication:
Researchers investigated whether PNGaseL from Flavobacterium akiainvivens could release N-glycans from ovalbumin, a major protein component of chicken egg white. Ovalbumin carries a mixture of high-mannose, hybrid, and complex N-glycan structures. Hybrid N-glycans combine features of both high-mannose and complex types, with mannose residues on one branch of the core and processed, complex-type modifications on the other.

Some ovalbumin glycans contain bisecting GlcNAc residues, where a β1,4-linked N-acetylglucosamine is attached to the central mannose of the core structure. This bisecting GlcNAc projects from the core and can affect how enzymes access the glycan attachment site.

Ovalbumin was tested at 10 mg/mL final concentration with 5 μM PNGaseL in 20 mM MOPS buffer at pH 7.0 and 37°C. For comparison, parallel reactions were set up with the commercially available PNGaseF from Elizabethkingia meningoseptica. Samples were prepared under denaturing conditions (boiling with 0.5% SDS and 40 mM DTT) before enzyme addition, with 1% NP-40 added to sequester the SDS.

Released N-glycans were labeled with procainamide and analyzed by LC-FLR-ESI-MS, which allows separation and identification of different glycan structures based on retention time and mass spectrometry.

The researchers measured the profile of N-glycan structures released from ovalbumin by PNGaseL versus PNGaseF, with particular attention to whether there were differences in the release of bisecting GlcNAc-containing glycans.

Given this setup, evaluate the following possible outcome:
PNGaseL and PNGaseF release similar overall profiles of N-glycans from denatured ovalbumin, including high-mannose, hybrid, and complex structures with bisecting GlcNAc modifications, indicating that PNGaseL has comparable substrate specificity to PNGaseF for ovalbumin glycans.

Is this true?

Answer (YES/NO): NO